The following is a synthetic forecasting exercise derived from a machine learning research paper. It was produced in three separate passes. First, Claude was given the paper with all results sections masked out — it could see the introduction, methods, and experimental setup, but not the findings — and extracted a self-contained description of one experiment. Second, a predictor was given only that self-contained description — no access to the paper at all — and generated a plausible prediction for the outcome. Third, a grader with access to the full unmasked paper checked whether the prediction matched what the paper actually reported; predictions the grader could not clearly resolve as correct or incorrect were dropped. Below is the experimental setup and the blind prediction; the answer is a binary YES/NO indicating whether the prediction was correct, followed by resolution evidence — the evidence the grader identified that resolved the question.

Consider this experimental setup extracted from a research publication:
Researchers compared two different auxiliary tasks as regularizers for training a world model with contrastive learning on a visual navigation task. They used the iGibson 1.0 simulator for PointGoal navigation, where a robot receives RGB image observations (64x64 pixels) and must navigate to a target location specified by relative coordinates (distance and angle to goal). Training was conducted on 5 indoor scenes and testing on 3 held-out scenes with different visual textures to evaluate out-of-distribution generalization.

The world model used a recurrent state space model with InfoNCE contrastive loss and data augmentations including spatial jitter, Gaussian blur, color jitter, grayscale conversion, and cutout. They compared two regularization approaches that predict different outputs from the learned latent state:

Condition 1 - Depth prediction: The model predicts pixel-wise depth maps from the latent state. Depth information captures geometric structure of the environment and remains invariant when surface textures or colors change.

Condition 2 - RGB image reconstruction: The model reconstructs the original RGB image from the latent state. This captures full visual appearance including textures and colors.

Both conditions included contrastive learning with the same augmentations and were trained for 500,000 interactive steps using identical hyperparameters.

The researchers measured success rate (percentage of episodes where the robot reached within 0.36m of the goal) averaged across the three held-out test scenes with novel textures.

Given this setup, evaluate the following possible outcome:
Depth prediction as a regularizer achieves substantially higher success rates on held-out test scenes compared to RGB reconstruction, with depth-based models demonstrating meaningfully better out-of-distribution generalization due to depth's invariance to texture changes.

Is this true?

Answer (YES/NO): YES